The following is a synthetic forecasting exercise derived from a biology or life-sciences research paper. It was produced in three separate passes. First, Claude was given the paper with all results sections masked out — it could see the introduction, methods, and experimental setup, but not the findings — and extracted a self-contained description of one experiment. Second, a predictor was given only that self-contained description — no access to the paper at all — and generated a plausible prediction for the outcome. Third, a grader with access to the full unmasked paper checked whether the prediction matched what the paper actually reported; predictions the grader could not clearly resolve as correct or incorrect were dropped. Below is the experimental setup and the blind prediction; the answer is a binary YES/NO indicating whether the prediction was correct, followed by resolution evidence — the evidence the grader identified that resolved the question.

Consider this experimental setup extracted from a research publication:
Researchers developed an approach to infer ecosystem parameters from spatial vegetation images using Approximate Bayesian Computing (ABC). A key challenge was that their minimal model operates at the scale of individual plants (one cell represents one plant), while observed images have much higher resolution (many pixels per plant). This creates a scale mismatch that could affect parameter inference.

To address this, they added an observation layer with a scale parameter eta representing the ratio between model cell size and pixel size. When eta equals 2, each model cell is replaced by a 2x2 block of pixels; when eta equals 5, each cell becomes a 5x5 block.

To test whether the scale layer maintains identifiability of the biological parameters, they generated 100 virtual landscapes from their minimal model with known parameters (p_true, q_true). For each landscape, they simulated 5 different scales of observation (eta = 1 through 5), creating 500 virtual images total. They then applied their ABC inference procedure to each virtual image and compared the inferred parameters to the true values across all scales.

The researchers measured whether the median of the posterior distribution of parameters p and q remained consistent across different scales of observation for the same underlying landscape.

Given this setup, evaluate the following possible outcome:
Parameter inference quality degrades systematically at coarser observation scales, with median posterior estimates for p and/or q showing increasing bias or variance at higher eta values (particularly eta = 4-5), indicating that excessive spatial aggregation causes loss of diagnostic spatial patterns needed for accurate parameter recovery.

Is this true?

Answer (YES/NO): NO